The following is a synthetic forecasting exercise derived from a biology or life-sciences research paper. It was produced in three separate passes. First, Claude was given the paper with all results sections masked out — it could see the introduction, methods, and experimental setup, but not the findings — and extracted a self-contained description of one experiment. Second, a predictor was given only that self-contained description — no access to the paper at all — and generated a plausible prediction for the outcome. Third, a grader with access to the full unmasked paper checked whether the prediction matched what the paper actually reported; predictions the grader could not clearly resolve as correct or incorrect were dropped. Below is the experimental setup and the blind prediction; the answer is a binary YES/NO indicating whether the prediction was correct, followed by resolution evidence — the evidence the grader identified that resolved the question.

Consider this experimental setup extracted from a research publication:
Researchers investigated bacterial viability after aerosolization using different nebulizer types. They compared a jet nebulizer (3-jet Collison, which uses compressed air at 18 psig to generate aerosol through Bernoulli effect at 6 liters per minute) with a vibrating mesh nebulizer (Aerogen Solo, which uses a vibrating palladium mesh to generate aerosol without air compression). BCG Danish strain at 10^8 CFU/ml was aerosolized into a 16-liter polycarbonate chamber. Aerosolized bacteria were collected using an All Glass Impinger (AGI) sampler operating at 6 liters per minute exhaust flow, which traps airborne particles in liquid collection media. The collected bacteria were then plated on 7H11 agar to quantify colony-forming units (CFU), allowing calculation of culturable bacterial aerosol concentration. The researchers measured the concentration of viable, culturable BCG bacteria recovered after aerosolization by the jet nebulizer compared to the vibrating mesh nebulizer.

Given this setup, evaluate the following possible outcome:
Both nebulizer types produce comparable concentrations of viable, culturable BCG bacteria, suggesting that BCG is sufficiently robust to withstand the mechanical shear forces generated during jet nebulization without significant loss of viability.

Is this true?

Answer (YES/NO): NO